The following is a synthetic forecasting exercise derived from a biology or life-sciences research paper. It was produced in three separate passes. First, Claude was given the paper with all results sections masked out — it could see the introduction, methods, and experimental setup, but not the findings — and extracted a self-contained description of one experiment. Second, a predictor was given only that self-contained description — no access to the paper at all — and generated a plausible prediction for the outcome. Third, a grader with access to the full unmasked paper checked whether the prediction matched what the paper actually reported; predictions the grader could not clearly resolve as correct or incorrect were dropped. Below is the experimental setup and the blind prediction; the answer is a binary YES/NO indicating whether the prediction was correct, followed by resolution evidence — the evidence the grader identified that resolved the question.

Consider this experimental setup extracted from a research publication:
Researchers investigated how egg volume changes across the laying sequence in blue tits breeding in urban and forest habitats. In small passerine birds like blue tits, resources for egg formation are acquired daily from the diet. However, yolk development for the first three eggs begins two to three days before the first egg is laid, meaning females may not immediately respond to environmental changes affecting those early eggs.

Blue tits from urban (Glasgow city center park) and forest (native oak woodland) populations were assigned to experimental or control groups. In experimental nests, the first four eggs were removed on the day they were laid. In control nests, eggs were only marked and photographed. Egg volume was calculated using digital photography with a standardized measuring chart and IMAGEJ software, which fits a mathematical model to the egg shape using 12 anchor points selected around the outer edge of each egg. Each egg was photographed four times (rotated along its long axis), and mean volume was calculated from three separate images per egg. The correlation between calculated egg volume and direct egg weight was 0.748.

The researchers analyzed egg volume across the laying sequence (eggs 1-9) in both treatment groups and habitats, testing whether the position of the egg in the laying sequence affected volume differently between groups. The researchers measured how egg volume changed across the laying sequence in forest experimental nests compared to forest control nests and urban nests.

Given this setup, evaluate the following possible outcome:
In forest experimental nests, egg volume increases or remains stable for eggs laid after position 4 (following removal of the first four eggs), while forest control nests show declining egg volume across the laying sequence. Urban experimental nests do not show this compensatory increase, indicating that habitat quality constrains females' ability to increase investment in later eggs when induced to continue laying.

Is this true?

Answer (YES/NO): NO